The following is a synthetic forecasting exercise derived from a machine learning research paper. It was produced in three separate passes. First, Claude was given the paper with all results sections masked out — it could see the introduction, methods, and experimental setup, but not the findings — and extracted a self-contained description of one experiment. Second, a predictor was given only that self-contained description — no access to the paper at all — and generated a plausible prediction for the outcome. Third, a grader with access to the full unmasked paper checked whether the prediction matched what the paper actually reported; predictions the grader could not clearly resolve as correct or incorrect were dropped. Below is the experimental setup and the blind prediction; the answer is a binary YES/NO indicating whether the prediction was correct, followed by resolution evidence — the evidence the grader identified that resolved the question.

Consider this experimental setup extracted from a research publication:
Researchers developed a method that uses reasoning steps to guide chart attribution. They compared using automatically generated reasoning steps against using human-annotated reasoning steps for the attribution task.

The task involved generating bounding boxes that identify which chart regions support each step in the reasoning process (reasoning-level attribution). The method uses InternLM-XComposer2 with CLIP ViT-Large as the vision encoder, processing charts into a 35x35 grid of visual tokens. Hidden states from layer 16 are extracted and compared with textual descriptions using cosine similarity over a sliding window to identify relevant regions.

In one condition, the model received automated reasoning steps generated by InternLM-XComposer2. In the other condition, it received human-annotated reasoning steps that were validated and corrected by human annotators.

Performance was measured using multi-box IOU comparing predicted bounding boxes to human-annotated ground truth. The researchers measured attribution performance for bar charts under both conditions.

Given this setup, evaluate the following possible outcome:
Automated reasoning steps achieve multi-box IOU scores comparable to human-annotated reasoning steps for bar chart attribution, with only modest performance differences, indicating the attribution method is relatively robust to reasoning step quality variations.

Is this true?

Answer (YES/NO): NO